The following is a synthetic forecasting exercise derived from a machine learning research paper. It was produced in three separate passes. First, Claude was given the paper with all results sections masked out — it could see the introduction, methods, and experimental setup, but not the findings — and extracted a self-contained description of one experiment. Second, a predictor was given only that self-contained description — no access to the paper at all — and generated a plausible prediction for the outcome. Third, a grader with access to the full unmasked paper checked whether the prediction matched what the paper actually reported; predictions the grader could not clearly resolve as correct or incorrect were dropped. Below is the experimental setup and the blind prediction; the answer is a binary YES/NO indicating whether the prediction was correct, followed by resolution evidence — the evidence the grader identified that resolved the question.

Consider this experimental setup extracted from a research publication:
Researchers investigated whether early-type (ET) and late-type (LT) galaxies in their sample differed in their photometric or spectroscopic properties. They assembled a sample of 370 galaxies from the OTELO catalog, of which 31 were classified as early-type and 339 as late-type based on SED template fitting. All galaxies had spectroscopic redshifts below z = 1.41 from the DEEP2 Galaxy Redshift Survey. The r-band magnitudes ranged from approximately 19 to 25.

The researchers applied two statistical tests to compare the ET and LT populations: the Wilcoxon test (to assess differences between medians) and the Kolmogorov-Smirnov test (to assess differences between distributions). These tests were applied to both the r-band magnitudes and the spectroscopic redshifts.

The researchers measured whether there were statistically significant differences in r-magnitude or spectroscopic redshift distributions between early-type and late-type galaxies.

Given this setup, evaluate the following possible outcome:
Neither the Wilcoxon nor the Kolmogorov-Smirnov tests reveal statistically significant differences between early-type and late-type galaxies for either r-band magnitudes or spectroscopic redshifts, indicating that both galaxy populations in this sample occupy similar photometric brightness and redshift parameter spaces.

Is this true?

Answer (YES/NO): YES